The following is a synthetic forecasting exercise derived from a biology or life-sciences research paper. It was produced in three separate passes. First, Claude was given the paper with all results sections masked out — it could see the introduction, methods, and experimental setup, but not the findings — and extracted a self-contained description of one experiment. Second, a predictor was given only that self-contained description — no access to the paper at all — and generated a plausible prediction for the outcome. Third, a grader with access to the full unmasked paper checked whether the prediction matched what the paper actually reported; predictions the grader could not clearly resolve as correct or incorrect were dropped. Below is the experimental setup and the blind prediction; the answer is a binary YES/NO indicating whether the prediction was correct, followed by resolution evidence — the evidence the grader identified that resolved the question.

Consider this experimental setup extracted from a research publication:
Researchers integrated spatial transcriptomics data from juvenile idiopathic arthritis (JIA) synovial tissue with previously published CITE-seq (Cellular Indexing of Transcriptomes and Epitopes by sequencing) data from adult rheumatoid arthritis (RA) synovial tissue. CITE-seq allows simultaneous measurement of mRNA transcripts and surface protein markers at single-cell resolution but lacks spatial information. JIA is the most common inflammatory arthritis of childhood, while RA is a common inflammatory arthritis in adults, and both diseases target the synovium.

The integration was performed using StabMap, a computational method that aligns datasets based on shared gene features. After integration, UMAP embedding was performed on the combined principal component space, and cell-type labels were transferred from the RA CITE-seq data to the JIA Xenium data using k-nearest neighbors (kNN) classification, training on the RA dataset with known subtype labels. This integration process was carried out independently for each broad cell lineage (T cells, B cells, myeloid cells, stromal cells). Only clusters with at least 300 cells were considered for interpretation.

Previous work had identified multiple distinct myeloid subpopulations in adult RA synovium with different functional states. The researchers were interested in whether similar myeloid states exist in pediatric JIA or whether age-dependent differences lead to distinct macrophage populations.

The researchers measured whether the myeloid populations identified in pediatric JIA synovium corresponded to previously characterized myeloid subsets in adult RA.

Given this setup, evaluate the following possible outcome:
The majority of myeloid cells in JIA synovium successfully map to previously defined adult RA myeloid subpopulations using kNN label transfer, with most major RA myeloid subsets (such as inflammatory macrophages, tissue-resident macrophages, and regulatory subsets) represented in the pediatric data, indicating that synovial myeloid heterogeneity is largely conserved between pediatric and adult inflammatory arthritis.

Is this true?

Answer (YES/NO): YES